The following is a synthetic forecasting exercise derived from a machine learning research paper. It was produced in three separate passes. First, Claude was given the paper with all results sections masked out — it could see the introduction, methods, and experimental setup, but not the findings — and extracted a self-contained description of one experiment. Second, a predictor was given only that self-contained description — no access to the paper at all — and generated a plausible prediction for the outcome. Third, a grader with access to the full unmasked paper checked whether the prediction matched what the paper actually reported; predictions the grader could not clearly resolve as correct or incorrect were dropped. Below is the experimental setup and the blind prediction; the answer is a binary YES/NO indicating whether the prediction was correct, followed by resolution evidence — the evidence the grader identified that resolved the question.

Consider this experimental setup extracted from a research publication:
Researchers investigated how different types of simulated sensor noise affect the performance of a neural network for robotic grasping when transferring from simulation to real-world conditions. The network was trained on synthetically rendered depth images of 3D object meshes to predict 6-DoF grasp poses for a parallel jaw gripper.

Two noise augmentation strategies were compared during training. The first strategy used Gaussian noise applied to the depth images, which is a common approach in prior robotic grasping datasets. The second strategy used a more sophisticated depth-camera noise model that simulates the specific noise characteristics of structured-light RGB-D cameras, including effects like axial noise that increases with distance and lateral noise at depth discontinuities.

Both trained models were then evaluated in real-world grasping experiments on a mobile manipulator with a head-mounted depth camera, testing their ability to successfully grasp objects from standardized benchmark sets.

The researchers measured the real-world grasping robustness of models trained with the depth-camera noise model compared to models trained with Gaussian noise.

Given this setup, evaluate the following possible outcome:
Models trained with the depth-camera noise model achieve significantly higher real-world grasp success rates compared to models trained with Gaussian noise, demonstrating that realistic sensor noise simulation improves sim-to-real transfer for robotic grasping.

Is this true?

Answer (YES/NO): YES